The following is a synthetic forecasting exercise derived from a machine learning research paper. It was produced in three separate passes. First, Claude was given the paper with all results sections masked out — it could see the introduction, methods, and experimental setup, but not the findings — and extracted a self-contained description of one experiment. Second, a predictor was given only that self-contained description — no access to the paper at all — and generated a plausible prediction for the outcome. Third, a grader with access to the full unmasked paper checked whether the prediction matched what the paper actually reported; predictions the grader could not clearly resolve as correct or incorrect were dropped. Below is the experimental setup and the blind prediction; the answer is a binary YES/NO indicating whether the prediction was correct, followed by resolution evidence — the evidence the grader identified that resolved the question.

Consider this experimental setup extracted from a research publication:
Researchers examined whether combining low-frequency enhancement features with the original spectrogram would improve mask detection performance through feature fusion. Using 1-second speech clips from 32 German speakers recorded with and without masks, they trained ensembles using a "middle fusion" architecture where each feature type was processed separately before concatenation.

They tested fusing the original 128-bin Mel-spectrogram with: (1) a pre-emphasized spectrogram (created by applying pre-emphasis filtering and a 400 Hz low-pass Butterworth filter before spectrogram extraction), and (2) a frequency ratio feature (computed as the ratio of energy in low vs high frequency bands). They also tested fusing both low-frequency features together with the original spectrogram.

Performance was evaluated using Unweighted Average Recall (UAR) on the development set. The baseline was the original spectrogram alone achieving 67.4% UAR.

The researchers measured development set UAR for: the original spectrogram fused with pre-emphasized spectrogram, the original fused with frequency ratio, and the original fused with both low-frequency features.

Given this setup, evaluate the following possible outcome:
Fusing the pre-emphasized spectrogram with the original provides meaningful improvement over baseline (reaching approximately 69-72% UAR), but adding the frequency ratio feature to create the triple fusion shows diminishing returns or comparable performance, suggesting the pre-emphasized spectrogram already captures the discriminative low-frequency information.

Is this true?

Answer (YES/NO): NO